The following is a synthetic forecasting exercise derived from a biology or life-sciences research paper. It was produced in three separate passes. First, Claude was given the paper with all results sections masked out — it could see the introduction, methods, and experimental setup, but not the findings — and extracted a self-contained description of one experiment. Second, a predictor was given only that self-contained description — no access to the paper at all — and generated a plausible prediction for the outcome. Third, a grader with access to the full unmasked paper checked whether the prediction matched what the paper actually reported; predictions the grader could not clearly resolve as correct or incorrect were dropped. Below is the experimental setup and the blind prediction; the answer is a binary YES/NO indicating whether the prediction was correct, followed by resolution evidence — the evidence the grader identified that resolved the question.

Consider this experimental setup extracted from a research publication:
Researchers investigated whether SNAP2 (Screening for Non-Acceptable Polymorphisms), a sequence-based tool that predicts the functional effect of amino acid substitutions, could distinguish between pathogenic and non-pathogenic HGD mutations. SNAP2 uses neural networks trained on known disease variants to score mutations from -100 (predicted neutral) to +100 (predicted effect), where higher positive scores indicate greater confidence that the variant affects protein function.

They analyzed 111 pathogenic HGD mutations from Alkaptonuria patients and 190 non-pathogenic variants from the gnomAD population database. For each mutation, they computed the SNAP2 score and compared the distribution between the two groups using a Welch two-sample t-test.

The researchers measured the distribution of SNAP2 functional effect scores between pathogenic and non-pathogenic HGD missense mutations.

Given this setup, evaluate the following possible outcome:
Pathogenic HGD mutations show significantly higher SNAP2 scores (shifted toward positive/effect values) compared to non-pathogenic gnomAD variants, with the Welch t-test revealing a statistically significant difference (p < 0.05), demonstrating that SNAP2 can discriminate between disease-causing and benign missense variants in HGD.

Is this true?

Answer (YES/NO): YES